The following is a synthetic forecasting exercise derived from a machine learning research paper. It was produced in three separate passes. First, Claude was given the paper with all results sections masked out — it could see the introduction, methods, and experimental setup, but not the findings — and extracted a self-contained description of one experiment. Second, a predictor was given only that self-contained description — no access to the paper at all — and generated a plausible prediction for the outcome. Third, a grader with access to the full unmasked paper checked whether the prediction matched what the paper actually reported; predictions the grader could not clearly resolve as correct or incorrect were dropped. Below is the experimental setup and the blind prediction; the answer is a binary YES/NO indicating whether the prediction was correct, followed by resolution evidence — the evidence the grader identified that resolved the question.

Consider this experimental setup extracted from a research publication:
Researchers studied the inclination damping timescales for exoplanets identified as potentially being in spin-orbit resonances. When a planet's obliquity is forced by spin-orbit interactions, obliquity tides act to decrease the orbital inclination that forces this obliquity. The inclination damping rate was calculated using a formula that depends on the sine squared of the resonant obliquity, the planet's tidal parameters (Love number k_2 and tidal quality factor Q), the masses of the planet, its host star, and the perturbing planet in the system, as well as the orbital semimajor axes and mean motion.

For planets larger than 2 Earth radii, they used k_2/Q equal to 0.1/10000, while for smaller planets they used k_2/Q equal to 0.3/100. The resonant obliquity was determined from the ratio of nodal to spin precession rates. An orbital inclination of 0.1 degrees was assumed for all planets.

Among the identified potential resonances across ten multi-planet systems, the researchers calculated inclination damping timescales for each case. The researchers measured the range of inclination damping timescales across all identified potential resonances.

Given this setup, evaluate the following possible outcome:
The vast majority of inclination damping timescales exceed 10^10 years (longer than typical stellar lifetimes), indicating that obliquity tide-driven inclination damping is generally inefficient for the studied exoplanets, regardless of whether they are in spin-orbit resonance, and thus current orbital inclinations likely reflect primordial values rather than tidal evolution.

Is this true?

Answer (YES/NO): NO